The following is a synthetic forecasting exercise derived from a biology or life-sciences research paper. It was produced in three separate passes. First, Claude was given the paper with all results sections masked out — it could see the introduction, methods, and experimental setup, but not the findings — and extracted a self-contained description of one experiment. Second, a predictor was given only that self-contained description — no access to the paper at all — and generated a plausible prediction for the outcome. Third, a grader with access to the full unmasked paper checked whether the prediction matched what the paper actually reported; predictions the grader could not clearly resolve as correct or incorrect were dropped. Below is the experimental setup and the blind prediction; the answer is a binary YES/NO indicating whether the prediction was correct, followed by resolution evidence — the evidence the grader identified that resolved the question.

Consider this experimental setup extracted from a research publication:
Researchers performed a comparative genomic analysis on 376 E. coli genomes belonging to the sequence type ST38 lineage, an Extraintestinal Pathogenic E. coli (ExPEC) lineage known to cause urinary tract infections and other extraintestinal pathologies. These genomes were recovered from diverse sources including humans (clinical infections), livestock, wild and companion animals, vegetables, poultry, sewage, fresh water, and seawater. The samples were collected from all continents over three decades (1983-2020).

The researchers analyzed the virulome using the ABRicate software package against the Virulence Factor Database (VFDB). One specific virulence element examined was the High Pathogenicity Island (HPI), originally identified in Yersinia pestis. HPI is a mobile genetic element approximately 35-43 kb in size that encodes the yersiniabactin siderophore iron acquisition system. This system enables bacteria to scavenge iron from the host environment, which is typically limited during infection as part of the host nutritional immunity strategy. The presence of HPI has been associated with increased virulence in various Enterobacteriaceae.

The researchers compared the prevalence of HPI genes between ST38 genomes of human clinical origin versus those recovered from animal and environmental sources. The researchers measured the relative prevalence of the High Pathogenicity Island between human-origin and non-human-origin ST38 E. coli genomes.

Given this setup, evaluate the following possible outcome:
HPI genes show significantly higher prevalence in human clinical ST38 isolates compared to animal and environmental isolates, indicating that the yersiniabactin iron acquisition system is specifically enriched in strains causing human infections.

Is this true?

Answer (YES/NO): YES